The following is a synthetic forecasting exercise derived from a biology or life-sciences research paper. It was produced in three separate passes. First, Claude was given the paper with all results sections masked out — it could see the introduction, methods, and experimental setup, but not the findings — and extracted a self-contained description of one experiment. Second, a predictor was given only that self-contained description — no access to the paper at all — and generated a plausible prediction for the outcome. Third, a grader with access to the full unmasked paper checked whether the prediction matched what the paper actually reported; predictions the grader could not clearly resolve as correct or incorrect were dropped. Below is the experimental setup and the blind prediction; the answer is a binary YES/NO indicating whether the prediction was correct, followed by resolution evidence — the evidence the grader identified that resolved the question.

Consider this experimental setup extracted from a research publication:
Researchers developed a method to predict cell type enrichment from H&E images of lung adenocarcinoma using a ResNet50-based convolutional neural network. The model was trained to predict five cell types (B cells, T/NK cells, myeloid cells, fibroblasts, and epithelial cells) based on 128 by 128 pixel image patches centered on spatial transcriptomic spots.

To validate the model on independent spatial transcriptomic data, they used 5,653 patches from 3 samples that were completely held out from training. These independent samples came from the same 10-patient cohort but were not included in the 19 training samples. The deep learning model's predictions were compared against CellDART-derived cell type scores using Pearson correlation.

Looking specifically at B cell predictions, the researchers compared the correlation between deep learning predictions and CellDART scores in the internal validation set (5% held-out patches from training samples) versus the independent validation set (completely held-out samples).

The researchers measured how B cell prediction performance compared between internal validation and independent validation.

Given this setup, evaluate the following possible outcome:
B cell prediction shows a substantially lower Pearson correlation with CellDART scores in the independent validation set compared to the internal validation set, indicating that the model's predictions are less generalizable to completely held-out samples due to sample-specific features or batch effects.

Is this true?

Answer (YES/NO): NO